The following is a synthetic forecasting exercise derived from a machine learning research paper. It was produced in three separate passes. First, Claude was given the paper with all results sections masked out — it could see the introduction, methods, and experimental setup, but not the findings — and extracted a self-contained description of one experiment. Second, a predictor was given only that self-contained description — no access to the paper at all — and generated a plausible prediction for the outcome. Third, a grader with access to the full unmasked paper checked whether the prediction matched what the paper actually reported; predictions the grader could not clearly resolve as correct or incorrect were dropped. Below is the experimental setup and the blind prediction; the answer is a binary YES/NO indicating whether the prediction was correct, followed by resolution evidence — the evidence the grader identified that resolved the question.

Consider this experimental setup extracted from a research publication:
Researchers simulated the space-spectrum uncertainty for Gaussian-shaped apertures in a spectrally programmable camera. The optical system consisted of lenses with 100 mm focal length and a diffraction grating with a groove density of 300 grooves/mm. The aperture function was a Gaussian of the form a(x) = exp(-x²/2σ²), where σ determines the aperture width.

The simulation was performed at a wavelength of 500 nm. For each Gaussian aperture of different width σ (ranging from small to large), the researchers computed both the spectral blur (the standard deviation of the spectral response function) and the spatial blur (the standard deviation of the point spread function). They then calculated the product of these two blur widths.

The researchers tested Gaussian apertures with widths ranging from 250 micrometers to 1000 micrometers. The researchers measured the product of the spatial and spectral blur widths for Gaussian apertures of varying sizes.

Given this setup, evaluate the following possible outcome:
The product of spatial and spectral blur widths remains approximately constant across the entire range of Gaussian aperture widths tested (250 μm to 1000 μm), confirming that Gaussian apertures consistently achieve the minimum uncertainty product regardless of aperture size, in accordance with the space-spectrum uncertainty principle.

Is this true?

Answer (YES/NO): YES